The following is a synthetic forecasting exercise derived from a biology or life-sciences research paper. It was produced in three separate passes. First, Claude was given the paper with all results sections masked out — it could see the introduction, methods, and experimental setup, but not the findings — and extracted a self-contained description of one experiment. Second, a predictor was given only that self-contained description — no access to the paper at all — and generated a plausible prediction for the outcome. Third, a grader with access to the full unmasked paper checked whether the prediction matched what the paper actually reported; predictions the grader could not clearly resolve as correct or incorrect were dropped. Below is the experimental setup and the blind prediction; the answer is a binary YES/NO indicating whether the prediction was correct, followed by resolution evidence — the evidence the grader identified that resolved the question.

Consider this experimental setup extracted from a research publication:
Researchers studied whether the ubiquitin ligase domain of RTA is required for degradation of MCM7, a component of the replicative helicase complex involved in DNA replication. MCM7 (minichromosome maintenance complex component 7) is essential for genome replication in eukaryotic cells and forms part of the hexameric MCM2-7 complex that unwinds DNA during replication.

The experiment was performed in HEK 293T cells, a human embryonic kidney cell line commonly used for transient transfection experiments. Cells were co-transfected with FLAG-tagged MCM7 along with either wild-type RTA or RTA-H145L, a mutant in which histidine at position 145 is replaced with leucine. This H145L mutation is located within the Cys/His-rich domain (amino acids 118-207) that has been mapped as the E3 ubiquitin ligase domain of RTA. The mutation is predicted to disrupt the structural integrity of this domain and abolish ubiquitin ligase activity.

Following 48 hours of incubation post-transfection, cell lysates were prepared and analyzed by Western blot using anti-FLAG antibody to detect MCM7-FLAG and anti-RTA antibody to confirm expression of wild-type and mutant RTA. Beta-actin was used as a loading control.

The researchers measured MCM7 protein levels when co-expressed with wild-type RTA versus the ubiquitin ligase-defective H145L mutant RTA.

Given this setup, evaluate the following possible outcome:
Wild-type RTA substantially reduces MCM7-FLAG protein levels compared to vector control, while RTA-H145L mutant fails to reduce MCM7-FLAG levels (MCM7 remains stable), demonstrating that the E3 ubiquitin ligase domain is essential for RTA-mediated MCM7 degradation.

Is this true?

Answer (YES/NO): NO